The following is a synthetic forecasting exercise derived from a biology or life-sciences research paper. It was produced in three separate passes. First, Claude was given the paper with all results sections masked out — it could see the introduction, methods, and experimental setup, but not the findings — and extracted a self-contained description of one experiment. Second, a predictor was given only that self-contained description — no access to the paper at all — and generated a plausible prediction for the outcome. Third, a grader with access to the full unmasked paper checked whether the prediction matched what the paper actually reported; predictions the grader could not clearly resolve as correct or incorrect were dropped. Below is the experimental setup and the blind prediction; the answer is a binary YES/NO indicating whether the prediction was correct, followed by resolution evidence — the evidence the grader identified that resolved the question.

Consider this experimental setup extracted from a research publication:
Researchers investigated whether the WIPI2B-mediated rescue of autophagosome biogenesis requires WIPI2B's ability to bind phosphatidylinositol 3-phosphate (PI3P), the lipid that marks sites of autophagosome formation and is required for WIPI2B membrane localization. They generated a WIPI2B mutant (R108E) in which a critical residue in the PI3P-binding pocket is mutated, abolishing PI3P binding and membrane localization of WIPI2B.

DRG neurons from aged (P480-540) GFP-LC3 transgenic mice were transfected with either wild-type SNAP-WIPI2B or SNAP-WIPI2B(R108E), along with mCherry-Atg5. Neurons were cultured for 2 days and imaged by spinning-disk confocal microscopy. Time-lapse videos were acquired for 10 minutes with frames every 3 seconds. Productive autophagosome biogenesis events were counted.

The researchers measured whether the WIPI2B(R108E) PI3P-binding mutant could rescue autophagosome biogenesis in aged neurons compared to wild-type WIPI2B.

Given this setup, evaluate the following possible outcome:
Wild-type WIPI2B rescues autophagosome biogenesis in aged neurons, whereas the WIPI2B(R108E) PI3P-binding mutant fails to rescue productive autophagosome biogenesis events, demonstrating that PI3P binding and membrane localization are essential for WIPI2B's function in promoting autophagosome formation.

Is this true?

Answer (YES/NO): NO